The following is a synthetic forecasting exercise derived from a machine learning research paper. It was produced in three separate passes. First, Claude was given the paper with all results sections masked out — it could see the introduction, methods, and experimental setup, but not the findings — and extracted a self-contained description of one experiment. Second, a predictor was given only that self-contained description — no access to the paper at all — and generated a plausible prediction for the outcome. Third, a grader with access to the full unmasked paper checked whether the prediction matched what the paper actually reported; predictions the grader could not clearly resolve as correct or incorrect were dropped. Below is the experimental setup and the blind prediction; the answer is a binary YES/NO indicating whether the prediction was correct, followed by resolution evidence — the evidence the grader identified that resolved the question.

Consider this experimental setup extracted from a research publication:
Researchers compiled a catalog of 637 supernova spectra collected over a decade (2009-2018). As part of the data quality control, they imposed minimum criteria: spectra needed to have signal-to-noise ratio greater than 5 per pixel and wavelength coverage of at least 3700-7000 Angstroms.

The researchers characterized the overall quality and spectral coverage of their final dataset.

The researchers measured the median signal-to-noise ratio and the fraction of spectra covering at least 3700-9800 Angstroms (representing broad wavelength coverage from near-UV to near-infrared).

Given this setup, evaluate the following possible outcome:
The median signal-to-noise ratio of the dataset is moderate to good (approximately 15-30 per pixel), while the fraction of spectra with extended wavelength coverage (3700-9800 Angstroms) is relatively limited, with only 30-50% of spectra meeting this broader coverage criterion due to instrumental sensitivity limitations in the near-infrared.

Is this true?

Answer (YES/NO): NO